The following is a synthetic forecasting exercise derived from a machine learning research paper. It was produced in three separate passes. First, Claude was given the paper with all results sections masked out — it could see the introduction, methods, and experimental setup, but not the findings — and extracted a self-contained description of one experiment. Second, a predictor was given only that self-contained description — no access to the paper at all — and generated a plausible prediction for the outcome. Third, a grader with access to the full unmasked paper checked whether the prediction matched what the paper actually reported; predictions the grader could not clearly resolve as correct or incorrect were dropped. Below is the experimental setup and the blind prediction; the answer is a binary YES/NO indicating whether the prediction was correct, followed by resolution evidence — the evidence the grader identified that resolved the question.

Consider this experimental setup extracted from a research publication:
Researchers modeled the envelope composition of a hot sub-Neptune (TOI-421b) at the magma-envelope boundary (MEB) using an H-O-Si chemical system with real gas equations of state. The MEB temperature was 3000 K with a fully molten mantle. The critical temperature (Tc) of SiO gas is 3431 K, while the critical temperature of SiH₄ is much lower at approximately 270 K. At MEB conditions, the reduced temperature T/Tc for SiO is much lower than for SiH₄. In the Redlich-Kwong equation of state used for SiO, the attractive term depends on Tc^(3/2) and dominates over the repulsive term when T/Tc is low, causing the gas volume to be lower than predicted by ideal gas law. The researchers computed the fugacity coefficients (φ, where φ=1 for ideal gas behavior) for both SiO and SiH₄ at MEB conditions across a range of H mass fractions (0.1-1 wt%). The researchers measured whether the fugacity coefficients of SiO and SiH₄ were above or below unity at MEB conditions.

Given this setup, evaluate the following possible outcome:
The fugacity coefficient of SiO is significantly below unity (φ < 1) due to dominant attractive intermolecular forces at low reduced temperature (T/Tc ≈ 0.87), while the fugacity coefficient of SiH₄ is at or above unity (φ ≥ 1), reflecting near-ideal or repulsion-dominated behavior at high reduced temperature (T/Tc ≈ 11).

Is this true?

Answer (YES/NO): NO